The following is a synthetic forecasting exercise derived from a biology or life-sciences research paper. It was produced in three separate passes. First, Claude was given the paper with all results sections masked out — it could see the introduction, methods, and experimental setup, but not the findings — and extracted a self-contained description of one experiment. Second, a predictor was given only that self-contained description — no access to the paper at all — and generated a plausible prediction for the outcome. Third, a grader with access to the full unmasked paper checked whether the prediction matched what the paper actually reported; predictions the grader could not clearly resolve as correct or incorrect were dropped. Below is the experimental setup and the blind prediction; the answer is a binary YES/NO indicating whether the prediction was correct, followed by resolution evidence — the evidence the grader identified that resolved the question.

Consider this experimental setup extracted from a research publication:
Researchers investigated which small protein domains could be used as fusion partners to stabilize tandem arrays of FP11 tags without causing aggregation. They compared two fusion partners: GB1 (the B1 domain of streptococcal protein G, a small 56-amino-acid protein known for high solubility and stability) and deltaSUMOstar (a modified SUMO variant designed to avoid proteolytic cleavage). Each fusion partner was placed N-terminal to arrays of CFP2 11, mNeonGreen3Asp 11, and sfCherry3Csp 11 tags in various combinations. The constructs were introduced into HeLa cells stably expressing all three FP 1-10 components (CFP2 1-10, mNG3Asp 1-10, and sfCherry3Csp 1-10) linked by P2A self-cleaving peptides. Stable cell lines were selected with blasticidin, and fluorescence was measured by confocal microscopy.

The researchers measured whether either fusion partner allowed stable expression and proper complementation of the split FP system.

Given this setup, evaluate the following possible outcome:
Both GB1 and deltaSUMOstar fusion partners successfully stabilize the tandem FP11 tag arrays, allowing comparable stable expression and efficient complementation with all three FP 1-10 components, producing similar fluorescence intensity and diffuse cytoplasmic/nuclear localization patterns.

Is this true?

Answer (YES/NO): NO